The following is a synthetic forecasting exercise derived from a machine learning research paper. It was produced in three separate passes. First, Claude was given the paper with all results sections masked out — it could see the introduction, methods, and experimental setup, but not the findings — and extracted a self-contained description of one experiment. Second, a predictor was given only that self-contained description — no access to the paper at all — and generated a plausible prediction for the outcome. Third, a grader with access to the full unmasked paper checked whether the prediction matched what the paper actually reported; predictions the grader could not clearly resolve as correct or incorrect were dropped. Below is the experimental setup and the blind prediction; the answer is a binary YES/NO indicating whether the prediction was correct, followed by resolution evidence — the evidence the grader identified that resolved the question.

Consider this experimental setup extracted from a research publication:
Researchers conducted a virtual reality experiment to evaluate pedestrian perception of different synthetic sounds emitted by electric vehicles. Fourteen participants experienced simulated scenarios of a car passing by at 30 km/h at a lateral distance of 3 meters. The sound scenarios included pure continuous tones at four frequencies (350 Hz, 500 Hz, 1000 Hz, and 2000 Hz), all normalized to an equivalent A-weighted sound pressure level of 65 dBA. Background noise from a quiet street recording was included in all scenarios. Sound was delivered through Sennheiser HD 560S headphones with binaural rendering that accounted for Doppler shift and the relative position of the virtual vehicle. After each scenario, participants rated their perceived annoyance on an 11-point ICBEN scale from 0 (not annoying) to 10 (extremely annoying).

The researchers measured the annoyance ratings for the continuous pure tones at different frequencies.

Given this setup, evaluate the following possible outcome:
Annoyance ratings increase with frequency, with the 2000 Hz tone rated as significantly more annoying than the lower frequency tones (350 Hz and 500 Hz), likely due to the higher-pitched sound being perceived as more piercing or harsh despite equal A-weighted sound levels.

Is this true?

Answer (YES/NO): YES